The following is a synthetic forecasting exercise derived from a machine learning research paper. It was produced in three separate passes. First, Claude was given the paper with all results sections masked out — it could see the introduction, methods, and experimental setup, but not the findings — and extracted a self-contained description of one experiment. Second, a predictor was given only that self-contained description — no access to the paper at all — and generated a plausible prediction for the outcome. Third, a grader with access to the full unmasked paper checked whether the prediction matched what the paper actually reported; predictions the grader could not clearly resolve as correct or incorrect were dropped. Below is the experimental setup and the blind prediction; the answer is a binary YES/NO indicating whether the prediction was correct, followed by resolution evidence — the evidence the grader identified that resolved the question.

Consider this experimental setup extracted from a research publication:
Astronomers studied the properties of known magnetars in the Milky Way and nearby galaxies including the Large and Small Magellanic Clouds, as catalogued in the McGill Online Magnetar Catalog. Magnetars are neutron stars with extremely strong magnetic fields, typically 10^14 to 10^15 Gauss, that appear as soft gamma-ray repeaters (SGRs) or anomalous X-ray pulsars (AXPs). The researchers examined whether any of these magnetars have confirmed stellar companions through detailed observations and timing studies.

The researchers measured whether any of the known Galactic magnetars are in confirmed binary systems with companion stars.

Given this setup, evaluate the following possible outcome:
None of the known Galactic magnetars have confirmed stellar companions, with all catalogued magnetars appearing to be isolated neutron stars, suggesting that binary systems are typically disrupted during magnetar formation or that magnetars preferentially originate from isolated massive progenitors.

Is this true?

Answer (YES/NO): YES